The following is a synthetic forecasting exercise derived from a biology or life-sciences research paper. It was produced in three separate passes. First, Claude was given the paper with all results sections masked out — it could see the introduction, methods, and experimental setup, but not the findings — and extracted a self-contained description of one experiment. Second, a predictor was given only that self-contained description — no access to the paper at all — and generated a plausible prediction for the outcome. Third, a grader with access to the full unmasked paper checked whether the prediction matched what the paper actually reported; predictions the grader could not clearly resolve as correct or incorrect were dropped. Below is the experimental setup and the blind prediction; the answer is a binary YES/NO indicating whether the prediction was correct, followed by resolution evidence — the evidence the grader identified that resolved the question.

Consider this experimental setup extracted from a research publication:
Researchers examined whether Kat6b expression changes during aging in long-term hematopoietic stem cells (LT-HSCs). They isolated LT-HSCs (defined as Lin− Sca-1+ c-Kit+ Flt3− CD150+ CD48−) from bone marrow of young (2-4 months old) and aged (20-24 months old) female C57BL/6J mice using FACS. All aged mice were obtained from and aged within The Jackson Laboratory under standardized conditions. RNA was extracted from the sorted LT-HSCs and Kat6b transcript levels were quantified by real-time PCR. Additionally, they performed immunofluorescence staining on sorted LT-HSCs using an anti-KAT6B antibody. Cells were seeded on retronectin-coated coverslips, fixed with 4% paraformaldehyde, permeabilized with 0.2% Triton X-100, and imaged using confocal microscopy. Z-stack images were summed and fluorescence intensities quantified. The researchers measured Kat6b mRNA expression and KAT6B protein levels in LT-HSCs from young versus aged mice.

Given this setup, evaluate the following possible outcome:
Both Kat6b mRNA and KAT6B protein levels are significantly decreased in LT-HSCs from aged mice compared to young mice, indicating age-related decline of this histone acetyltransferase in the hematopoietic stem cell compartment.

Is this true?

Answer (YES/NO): YES